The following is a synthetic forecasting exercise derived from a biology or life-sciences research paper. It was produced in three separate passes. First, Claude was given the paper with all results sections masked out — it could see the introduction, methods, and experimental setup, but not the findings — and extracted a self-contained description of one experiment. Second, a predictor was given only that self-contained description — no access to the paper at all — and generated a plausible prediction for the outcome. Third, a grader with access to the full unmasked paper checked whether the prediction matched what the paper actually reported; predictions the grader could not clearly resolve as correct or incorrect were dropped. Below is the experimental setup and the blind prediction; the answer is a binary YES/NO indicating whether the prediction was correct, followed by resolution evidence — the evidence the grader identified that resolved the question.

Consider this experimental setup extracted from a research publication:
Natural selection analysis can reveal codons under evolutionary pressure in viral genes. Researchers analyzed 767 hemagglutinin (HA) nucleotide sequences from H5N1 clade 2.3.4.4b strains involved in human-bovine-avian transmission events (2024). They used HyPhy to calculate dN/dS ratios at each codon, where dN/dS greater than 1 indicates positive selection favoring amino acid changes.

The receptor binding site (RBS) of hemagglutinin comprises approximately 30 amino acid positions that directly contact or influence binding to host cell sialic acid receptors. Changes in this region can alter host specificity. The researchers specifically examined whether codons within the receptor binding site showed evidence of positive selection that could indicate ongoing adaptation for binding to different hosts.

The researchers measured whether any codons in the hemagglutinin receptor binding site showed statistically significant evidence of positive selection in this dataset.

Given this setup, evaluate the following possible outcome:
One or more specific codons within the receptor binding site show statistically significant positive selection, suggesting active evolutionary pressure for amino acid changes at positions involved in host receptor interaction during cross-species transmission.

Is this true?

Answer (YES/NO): NO